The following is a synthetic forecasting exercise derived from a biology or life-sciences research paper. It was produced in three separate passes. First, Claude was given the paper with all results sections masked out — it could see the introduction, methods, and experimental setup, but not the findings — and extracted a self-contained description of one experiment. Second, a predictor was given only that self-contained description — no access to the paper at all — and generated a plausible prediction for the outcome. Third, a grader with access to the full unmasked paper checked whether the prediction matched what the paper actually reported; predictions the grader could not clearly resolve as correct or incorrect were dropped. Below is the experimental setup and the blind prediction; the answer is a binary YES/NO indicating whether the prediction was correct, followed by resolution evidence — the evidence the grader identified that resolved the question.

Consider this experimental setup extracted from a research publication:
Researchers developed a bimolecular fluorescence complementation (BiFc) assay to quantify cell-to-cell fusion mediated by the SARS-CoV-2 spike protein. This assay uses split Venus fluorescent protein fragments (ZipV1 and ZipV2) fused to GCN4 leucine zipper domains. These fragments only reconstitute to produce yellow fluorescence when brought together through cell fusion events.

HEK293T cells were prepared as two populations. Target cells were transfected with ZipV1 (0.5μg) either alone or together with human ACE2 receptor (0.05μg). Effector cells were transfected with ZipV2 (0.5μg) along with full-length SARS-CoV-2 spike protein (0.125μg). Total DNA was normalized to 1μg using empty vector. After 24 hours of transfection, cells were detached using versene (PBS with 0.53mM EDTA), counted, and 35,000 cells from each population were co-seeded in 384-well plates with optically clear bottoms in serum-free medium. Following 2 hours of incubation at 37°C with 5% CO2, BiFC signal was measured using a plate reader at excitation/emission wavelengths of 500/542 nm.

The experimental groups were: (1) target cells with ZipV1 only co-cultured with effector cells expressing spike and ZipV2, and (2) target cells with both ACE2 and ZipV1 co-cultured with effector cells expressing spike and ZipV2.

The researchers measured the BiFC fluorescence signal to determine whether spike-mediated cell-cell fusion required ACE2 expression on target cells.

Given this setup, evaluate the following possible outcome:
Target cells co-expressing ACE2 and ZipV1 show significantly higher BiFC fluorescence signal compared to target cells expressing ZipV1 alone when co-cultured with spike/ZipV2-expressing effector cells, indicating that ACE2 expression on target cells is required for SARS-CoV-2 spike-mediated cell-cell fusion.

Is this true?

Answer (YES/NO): YES